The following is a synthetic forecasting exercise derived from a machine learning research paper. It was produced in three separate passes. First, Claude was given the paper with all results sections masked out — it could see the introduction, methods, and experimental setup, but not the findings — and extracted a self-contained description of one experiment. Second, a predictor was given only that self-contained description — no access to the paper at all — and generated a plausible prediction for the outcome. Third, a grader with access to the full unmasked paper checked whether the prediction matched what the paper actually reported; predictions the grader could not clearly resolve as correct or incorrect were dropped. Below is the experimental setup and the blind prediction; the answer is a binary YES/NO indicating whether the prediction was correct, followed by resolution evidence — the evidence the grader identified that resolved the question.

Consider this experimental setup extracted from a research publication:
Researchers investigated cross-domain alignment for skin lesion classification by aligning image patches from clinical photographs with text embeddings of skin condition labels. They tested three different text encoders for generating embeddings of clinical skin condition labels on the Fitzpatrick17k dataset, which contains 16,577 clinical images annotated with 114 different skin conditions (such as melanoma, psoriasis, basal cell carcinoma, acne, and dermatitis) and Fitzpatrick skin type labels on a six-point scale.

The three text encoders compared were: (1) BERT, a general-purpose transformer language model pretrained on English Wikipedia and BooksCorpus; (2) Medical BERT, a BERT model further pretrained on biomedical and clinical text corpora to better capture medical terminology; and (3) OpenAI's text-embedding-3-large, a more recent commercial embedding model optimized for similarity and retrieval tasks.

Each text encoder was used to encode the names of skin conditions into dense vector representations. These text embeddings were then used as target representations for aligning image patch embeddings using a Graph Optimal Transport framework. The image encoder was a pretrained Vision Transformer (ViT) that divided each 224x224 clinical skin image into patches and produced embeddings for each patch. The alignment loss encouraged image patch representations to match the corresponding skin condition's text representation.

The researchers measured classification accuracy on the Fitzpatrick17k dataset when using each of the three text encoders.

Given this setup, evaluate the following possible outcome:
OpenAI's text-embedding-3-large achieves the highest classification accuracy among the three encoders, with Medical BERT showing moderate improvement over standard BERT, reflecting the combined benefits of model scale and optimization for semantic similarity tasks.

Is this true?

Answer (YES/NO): NO